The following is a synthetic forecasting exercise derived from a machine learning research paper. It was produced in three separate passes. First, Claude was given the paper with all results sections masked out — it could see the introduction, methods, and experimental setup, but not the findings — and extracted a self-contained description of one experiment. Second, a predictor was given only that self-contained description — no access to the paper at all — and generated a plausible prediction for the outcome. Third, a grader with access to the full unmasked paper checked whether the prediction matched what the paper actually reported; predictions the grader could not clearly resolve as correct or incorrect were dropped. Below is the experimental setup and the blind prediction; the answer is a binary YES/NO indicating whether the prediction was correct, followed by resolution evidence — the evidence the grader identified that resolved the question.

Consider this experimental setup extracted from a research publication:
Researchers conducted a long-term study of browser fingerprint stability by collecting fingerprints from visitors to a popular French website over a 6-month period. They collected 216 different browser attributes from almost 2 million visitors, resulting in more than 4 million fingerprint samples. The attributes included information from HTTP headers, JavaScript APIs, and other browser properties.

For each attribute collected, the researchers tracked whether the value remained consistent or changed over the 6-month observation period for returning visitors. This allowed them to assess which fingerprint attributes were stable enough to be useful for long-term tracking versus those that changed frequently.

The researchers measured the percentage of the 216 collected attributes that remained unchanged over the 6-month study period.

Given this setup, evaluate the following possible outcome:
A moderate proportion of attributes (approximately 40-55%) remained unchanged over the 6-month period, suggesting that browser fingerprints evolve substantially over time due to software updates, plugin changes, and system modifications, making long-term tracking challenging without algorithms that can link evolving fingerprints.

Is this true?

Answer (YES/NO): NO